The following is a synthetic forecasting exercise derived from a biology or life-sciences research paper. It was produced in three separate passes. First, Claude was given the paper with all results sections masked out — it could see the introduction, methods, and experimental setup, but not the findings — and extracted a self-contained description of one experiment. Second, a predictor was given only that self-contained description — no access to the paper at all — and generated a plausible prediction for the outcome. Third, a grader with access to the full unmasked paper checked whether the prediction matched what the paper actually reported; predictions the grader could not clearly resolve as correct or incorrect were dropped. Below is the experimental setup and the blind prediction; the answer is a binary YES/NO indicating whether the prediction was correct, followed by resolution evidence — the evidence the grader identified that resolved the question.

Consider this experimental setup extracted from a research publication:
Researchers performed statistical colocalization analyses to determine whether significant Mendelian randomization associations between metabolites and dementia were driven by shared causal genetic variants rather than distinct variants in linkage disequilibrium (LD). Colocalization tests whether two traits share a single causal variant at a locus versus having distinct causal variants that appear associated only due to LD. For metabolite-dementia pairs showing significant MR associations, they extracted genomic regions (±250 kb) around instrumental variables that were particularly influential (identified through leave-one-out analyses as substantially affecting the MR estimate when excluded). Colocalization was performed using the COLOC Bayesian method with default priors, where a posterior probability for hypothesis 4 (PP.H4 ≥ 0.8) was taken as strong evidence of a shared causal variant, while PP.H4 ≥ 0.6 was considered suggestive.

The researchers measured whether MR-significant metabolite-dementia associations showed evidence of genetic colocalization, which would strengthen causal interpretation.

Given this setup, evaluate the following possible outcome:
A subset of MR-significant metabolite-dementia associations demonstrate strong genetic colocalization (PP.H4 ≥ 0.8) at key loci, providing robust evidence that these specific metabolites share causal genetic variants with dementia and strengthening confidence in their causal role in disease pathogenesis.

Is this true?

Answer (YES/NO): YES